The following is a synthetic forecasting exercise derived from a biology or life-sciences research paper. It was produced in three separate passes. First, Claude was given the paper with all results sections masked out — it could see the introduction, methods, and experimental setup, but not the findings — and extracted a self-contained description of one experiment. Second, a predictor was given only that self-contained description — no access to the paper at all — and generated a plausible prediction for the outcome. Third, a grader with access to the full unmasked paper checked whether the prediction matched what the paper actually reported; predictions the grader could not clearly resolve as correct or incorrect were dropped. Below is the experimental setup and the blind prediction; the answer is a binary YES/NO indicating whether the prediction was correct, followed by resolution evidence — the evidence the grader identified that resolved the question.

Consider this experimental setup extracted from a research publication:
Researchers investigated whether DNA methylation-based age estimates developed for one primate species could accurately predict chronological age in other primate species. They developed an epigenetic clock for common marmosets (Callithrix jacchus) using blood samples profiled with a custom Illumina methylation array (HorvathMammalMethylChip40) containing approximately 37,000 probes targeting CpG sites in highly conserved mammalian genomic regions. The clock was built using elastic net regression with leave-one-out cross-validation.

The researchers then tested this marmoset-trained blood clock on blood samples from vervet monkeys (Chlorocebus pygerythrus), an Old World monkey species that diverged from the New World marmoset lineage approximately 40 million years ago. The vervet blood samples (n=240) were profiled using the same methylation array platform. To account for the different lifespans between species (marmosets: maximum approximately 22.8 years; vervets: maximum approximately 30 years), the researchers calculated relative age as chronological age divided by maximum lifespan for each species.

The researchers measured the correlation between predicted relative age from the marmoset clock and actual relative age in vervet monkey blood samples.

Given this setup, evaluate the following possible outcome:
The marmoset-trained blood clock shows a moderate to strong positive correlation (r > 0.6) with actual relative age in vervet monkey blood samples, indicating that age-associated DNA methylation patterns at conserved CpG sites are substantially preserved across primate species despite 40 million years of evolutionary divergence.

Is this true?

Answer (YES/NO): YES